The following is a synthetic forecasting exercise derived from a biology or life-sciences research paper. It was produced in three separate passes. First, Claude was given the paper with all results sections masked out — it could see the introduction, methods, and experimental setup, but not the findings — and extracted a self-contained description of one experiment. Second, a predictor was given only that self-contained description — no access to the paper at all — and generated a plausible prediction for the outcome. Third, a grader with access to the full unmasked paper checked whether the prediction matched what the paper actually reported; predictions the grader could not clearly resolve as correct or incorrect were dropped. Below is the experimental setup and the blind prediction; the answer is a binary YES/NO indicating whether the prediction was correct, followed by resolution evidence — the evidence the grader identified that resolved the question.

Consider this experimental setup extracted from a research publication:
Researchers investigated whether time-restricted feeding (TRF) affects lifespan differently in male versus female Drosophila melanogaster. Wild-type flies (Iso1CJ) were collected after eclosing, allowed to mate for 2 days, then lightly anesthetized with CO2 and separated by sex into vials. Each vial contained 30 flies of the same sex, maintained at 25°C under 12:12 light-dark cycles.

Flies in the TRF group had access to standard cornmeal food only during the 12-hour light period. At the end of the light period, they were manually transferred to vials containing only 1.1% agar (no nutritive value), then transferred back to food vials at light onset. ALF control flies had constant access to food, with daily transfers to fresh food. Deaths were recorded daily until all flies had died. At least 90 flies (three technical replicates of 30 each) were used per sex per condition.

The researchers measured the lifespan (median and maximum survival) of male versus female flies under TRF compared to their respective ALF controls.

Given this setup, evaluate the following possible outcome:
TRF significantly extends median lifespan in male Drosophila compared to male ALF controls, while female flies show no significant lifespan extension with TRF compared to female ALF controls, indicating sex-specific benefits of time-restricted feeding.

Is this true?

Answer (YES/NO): NO